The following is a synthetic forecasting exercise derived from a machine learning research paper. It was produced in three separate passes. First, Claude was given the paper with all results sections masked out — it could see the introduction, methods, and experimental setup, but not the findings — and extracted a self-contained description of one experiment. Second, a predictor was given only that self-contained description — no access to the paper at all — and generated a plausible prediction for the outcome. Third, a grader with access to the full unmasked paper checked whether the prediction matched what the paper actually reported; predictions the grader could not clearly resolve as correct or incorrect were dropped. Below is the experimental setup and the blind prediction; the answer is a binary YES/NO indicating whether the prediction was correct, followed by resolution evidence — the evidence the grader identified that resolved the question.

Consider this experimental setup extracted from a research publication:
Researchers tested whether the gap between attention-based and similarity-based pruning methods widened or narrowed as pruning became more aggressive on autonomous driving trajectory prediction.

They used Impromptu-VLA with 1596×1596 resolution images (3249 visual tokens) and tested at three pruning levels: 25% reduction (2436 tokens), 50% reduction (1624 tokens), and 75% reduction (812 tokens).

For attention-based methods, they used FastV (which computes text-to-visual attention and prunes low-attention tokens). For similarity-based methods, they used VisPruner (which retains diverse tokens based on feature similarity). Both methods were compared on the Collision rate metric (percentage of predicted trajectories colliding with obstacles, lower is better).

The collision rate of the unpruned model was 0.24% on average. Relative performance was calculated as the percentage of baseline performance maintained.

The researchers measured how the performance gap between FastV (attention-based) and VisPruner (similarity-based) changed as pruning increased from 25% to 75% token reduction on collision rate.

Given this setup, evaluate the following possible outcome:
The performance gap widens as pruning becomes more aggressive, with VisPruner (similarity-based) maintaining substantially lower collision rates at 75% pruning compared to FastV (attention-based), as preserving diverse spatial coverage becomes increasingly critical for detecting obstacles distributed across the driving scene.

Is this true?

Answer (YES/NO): NO